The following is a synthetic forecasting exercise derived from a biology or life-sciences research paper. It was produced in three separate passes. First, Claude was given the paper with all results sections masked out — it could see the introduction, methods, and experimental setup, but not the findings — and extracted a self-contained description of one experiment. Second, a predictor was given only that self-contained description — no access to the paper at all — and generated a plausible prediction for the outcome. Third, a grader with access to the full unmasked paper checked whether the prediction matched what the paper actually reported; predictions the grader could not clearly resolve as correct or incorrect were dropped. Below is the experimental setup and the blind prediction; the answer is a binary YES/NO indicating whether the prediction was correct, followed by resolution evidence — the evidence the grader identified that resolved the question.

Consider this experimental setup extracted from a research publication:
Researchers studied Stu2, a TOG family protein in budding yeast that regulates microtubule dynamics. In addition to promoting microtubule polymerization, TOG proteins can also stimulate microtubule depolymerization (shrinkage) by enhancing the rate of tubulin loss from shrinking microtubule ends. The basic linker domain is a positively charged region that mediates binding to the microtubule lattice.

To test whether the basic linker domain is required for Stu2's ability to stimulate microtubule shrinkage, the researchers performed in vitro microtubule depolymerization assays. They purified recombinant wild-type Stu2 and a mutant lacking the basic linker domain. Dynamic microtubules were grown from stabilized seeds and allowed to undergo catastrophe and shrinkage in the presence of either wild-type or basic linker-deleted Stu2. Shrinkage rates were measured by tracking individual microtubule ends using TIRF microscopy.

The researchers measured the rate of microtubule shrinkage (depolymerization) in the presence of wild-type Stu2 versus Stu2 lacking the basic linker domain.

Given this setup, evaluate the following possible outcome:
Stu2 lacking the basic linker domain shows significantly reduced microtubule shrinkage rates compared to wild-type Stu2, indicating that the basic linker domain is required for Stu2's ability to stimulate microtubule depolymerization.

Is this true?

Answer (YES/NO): YES